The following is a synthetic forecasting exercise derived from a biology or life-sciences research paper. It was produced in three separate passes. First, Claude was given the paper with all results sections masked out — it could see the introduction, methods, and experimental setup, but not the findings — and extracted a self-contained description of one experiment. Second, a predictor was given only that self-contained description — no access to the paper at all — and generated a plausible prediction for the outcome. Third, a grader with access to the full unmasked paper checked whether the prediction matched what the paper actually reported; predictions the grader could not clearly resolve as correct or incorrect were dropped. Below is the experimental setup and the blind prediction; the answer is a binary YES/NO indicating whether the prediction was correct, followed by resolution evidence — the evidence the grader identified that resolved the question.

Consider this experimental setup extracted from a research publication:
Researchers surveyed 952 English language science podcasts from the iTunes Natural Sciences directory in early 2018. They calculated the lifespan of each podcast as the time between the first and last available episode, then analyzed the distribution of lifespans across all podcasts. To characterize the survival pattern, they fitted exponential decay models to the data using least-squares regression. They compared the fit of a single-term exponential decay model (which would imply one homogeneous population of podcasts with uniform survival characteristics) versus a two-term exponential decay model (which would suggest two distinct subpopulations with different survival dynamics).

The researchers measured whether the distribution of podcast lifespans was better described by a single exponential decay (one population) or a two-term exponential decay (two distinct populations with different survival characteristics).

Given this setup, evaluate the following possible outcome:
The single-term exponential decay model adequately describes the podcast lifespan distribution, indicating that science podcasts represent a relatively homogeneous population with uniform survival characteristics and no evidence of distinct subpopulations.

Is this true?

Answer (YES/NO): NO